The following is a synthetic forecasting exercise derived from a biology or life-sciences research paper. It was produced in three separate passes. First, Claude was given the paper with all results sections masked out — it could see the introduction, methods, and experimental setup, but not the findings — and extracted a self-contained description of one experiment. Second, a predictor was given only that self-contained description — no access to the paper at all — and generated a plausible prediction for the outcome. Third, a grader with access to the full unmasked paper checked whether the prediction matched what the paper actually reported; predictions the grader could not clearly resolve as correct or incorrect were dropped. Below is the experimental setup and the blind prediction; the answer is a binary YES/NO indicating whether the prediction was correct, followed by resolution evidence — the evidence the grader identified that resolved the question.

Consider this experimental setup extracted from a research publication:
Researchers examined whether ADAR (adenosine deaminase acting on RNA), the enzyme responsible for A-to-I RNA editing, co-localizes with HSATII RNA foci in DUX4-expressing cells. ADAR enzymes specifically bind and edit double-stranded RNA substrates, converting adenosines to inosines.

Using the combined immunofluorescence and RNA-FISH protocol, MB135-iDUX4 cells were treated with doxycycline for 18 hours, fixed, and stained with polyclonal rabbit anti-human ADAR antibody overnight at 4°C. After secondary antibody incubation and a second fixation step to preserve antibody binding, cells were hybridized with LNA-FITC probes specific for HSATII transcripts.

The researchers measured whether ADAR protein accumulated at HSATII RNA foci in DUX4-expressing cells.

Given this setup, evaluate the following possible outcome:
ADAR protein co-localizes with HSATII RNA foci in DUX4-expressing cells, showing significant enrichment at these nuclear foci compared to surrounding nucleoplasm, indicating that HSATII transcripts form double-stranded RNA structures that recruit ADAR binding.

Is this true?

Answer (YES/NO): YES